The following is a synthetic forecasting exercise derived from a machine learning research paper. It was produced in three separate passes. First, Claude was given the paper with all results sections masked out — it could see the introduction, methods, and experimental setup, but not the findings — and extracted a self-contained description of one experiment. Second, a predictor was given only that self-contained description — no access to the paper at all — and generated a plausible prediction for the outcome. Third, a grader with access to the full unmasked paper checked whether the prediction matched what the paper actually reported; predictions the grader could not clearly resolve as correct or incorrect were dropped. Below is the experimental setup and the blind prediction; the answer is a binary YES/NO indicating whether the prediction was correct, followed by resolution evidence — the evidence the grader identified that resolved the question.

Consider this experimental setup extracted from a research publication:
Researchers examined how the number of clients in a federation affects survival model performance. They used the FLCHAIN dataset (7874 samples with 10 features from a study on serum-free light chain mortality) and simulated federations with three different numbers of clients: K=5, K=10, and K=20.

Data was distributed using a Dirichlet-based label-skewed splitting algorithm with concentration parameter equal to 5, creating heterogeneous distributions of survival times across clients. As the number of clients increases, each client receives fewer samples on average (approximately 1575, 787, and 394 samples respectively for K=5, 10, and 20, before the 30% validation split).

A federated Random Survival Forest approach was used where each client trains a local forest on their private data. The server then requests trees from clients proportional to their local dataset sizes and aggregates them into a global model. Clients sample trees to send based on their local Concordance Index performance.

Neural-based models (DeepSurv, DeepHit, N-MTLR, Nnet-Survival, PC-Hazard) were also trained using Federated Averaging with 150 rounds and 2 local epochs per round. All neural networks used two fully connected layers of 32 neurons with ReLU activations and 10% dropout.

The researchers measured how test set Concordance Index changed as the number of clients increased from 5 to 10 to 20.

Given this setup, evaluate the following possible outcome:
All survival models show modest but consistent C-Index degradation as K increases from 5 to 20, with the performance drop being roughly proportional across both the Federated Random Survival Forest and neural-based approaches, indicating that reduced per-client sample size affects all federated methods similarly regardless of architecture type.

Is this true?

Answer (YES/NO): NO